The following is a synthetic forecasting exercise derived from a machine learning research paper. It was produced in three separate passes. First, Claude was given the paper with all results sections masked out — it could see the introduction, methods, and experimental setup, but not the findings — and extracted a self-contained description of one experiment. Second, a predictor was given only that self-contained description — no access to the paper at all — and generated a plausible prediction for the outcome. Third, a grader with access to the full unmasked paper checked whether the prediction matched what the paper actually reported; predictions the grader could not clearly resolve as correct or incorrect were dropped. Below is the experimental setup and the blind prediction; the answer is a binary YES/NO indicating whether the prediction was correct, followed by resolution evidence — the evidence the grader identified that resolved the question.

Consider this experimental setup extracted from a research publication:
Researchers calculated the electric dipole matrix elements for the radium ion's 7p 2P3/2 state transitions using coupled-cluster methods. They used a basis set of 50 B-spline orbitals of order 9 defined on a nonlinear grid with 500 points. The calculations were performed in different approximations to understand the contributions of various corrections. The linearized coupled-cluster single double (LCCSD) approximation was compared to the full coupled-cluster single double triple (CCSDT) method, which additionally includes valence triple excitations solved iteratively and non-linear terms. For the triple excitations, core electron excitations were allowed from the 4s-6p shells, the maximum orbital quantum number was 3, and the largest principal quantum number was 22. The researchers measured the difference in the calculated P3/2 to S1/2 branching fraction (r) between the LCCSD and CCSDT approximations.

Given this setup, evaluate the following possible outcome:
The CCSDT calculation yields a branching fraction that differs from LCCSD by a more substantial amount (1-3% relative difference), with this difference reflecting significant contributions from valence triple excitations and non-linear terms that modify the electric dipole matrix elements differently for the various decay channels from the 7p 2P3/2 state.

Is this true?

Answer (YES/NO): NO